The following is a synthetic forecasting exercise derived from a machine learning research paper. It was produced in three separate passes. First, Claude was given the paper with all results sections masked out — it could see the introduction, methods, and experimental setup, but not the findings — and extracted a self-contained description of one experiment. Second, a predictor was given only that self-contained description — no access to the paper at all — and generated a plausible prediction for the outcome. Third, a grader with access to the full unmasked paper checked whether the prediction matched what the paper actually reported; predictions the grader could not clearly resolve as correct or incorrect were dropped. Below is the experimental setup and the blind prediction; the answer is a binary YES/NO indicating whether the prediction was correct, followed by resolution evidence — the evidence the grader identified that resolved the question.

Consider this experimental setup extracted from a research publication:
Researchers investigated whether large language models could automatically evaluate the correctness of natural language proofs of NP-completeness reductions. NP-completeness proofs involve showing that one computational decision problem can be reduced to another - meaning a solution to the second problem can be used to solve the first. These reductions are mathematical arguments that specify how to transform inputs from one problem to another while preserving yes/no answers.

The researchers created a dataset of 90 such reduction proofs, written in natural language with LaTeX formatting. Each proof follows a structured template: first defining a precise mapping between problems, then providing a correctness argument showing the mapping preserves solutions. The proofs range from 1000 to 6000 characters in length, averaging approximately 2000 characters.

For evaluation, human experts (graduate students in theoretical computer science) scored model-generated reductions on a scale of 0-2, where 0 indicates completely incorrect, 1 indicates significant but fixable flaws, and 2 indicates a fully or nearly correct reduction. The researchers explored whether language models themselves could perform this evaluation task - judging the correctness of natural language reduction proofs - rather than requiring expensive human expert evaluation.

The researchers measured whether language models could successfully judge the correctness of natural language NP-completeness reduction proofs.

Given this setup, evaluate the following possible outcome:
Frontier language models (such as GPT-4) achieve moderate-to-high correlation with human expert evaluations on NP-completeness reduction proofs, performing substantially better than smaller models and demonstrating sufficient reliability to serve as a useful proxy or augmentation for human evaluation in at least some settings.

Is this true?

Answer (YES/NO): NO